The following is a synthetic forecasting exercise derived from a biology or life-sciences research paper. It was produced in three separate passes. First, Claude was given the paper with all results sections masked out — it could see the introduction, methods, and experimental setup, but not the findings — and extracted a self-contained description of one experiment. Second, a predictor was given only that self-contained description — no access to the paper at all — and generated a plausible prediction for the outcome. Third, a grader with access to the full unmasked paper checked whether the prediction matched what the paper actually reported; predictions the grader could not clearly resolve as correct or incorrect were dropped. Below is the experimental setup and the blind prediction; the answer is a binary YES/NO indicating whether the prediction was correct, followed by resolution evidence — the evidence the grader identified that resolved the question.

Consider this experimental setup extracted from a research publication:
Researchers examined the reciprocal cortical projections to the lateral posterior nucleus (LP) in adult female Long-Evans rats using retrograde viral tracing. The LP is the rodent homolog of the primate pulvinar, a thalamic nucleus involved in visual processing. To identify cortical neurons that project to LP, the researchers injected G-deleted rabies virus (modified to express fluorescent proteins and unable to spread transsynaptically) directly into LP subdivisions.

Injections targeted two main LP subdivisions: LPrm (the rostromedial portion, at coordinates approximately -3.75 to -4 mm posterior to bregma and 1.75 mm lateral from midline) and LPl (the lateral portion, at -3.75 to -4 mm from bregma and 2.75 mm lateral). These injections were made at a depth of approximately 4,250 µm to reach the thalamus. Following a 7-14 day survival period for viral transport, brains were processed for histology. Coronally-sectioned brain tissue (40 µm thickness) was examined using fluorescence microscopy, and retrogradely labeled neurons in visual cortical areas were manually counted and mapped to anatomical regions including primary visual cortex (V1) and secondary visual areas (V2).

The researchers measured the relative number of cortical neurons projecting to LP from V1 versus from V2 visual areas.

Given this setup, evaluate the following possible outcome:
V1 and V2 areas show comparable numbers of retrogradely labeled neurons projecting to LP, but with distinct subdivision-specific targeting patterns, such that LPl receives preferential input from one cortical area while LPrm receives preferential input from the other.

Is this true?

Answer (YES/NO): NO